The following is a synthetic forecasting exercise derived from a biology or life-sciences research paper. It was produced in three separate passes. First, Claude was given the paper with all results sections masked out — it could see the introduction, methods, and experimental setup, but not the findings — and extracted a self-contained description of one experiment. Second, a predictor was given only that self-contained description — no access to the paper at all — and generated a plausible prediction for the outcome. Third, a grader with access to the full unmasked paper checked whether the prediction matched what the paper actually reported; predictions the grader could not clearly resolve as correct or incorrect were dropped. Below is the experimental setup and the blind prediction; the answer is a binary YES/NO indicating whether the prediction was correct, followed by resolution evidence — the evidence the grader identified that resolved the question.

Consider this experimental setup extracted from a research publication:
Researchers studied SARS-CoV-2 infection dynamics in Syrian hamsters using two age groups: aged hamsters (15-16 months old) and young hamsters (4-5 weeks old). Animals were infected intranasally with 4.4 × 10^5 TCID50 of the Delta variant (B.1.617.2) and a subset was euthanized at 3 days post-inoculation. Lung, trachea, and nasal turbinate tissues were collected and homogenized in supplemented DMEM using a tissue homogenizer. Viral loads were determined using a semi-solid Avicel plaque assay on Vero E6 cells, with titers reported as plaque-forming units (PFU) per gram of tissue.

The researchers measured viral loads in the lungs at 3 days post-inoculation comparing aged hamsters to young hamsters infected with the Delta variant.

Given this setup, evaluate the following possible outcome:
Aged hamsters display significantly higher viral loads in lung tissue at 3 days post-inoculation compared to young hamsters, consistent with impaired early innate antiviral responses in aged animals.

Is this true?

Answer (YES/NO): NO